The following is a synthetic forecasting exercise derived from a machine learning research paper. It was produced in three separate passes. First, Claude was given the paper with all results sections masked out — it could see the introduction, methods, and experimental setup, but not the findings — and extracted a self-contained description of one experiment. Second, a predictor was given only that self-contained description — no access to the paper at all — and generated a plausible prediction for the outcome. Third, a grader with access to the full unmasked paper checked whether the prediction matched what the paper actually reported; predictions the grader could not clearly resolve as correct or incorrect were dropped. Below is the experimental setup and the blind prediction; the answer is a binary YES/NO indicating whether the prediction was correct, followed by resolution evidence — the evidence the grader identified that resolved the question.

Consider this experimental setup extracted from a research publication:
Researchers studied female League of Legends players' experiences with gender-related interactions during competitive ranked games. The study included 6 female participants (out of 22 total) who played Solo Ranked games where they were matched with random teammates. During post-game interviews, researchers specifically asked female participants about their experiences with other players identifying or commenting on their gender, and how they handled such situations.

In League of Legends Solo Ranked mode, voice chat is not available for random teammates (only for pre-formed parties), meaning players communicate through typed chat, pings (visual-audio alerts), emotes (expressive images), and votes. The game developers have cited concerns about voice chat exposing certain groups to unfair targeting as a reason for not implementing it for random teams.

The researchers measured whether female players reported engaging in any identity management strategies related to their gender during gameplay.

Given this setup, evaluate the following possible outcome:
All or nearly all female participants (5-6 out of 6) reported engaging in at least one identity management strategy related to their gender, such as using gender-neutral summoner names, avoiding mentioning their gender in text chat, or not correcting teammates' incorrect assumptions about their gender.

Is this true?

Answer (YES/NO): NO